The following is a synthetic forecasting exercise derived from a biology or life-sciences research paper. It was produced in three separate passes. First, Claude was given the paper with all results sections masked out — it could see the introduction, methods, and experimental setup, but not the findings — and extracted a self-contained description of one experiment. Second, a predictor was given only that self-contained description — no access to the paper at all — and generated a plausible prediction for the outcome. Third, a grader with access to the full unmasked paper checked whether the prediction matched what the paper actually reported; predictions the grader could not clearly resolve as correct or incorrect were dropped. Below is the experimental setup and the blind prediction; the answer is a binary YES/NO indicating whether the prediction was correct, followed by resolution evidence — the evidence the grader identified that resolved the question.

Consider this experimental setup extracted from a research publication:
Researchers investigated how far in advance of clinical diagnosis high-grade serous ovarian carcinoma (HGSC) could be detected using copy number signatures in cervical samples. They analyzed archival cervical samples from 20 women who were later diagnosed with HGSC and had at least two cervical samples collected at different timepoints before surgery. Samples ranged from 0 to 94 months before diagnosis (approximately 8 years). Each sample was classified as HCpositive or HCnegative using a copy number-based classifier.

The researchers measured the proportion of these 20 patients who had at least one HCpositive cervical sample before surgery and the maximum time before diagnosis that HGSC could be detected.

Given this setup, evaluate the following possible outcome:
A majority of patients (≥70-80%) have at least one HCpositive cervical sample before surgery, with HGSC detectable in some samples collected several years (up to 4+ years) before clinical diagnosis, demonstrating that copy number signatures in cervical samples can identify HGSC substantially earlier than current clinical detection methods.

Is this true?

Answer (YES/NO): YES